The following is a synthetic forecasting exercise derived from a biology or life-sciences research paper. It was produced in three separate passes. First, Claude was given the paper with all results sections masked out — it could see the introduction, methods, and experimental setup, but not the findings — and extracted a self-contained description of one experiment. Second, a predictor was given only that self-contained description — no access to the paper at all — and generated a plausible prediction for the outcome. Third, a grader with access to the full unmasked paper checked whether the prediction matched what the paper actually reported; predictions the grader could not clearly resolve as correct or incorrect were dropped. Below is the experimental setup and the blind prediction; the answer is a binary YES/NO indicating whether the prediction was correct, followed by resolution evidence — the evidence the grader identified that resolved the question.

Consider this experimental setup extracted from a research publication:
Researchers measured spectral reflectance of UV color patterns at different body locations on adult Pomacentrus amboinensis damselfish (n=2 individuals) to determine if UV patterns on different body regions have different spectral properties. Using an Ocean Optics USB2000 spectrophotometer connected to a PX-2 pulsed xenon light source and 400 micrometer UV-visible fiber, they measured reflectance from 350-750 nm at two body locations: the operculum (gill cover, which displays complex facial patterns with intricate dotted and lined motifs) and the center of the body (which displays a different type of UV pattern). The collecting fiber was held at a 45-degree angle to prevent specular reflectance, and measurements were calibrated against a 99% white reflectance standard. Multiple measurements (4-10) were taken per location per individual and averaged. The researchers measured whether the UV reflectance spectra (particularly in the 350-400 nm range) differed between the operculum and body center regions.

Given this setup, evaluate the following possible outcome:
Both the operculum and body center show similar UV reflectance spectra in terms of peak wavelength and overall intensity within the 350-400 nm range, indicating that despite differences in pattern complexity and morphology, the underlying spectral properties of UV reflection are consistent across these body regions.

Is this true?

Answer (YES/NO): NO